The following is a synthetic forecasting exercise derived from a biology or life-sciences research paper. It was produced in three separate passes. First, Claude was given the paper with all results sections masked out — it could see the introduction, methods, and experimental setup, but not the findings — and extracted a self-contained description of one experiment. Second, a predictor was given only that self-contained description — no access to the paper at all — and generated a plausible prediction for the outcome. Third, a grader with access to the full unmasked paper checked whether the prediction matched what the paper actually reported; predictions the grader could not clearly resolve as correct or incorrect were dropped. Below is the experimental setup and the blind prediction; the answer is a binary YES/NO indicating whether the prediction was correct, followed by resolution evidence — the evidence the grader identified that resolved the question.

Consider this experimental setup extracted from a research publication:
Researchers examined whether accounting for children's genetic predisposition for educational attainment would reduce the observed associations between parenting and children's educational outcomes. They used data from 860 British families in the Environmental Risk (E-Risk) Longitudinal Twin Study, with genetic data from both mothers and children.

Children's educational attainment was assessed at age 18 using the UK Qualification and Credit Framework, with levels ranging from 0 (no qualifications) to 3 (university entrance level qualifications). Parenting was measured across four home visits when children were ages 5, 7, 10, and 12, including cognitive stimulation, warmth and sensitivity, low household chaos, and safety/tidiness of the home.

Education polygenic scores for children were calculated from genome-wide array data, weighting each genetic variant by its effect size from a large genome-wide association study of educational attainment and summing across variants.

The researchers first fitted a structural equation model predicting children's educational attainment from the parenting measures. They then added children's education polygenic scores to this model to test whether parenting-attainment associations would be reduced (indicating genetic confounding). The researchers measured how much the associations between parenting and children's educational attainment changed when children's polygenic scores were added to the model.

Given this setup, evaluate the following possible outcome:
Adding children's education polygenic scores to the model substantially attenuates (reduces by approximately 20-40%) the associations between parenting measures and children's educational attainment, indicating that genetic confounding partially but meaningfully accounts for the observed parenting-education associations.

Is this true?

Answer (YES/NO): NO